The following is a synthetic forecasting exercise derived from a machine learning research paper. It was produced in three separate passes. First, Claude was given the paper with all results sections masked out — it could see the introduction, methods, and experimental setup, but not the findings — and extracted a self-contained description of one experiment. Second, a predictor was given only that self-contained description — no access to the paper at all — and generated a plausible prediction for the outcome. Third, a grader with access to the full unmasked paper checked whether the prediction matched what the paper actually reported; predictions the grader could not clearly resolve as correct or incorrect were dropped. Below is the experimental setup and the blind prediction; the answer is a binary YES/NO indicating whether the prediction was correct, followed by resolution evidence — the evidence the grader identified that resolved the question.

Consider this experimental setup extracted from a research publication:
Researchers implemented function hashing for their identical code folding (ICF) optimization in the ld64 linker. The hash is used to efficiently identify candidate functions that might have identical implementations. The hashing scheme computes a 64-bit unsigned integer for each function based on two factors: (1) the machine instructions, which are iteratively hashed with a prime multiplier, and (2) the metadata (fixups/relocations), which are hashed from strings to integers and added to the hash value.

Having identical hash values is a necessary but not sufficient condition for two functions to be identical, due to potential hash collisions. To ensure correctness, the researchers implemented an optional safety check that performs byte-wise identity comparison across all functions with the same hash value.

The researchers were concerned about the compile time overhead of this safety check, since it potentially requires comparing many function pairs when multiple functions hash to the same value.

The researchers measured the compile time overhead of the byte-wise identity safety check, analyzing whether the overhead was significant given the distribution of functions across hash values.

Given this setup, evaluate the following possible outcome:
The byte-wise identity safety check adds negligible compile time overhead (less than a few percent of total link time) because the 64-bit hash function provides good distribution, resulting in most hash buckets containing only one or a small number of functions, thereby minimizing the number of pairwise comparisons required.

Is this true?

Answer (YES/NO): YES